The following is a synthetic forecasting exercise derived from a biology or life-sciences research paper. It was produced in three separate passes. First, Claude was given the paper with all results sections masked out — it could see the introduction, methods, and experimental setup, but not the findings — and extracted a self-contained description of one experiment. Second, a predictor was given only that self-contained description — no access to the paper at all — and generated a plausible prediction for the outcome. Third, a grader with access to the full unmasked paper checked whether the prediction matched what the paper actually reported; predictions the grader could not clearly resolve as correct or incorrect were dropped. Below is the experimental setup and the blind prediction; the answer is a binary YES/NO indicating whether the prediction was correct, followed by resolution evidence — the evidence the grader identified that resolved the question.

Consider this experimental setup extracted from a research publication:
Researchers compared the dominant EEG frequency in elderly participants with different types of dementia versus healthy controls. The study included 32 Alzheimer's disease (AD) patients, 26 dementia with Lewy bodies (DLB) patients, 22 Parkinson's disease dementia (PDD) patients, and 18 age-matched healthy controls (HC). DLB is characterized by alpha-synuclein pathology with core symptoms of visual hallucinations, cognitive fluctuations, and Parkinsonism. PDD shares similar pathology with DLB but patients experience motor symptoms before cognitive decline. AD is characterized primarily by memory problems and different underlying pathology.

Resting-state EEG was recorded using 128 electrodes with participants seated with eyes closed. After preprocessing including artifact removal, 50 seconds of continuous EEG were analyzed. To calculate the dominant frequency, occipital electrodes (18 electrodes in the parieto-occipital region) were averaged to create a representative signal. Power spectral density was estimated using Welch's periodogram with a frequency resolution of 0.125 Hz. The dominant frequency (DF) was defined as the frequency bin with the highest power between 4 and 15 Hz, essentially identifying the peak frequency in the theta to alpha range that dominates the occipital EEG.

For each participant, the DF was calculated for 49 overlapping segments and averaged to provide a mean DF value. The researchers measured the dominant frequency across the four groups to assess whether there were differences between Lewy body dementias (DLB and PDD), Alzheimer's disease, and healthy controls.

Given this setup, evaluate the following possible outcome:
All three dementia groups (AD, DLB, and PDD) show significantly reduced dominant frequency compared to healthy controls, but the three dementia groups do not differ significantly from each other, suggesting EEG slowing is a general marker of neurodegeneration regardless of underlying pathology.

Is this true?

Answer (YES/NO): NO